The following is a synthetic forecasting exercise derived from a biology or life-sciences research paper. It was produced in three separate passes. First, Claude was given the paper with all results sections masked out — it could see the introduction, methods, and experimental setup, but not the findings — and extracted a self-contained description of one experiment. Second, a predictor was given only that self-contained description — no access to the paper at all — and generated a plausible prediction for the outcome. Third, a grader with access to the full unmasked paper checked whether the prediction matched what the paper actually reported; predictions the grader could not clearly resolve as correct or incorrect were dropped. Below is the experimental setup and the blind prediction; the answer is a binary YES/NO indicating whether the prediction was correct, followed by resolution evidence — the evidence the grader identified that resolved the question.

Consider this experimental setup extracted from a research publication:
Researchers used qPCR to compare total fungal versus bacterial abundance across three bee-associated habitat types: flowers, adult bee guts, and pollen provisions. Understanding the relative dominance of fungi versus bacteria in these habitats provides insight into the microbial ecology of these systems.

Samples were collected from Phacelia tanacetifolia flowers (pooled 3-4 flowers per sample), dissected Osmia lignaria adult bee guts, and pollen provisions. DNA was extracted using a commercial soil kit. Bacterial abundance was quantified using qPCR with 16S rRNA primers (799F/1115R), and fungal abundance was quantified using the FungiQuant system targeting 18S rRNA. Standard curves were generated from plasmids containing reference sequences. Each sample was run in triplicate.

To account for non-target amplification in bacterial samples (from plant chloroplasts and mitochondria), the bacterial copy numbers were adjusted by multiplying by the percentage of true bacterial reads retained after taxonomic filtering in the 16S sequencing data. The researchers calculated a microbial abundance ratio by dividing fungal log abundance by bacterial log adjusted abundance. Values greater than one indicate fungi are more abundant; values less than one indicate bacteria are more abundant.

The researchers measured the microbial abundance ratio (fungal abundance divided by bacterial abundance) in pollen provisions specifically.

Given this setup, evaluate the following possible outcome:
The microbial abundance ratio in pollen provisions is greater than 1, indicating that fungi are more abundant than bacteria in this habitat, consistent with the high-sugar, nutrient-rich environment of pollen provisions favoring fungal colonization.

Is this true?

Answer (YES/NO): YES